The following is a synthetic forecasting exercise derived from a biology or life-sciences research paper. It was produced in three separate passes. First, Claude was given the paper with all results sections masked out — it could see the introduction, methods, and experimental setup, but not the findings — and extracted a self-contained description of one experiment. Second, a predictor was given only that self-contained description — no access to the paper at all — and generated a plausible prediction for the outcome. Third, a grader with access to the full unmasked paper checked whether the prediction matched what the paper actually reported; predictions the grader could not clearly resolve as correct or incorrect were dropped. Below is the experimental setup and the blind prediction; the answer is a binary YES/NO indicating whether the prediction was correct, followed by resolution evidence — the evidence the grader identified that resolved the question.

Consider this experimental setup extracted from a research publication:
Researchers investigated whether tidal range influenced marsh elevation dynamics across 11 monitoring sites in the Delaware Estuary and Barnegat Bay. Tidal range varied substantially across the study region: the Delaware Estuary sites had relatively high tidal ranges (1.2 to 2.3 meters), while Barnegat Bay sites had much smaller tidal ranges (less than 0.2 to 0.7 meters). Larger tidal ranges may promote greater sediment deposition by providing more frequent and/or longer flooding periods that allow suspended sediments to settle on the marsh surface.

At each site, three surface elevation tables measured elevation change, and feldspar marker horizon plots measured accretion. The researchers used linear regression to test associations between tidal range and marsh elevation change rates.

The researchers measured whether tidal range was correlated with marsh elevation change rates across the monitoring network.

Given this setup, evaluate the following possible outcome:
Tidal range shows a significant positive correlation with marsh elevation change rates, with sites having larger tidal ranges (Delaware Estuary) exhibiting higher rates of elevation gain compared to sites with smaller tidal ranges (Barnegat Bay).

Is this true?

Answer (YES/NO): NO